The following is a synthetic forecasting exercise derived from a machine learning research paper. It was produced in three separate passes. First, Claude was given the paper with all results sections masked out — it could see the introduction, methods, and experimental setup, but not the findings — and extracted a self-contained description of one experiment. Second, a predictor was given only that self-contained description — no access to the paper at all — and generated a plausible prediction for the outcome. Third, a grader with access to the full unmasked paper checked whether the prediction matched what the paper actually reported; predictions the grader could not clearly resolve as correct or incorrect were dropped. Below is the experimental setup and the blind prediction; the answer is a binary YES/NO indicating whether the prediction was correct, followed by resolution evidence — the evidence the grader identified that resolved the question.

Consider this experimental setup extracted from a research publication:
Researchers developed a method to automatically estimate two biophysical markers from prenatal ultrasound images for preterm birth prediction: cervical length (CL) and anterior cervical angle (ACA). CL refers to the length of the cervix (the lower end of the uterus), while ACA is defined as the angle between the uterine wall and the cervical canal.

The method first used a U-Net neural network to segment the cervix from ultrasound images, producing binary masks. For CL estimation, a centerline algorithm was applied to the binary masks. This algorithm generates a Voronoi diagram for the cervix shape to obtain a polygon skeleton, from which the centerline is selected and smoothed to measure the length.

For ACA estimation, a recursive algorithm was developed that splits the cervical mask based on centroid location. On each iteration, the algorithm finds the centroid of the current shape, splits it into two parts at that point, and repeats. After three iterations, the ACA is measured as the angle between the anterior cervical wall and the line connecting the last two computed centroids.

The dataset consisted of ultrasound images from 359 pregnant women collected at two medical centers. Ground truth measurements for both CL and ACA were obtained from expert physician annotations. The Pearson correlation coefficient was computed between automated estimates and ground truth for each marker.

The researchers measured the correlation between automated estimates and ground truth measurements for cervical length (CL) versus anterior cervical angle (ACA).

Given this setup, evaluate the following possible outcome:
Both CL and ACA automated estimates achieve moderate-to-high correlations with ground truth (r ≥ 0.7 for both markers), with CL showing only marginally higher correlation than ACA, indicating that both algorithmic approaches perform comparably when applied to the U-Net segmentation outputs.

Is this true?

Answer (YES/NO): NO